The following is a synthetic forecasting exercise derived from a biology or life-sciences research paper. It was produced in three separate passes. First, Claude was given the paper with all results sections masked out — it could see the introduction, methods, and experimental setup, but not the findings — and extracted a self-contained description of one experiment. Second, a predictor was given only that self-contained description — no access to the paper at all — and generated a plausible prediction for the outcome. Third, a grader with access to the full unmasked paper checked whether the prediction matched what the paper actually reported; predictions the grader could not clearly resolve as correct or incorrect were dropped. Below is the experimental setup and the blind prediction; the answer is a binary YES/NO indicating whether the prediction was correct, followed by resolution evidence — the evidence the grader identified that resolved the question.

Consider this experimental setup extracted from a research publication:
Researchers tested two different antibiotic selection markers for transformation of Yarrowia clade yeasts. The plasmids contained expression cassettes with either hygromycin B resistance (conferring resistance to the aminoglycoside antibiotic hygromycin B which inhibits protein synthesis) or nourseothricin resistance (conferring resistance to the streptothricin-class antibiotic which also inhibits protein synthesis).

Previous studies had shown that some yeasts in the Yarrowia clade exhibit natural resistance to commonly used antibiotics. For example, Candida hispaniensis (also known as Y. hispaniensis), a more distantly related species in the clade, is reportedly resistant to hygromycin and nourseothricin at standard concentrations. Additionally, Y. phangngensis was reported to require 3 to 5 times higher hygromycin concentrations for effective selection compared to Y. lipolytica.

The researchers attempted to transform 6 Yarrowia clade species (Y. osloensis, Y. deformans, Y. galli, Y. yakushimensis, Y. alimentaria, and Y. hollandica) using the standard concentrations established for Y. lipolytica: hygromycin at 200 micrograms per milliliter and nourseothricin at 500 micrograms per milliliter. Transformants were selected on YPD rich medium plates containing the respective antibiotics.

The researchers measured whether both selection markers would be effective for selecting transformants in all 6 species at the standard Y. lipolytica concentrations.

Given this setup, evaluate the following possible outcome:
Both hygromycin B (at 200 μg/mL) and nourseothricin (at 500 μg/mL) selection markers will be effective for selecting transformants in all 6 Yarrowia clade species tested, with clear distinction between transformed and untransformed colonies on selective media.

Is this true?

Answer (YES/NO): NO